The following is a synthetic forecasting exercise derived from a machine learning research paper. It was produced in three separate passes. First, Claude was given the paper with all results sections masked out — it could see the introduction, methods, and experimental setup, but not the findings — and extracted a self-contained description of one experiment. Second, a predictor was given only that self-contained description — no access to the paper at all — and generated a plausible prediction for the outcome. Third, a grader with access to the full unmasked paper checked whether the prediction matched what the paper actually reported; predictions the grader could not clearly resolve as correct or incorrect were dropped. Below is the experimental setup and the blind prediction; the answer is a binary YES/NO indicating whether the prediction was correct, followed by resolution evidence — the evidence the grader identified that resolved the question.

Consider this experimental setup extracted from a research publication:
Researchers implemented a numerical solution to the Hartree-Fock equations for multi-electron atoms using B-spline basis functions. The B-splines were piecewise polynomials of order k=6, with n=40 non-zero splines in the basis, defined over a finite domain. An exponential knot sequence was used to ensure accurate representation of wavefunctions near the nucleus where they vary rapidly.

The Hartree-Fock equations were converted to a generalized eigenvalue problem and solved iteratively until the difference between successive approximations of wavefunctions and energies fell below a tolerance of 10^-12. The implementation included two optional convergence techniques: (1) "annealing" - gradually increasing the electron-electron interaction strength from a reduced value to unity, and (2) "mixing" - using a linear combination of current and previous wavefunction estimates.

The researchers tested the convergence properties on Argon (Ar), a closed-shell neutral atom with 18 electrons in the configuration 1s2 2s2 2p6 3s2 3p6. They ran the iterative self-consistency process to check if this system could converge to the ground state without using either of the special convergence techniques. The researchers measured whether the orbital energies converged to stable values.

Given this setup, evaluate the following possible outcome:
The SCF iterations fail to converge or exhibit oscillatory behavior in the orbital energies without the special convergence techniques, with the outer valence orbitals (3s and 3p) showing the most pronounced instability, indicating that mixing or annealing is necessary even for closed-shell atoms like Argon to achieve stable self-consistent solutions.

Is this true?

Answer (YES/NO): NO